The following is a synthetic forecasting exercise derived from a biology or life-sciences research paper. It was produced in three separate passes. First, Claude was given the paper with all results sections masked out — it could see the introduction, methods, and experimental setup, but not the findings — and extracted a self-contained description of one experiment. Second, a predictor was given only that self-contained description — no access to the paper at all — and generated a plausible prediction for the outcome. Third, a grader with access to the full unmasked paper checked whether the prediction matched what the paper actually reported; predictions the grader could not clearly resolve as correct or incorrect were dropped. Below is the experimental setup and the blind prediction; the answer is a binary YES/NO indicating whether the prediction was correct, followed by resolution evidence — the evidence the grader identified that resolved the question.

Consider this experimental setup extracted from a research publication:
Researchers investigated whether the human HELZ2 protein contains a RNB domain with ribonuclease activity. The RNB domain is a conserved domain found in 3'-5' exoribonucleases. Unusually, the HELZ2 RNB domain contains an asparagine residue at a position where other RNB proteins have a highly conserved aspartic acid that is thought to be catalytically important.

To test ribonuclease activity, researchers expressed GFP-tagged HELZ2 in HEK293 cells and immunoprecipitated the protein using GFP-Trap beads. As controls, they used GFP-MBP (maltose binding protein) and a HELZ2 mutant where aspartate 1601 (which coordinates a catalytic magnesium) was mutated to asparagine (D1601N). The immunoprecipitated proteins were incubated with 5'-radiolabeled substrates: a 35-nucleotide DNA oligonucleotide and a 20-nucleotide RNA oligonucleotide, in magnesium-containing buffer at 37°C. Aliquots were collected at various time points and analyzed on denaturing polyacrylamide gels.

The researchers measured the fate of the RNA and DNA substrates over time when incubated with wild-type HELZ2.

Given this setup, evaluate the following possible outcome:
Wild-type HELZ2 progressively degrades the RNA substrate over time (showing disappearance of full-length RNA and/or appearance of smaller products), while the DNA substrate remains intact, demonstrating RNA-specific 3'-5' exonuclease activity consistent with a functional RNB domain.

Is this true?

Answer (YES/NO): YES